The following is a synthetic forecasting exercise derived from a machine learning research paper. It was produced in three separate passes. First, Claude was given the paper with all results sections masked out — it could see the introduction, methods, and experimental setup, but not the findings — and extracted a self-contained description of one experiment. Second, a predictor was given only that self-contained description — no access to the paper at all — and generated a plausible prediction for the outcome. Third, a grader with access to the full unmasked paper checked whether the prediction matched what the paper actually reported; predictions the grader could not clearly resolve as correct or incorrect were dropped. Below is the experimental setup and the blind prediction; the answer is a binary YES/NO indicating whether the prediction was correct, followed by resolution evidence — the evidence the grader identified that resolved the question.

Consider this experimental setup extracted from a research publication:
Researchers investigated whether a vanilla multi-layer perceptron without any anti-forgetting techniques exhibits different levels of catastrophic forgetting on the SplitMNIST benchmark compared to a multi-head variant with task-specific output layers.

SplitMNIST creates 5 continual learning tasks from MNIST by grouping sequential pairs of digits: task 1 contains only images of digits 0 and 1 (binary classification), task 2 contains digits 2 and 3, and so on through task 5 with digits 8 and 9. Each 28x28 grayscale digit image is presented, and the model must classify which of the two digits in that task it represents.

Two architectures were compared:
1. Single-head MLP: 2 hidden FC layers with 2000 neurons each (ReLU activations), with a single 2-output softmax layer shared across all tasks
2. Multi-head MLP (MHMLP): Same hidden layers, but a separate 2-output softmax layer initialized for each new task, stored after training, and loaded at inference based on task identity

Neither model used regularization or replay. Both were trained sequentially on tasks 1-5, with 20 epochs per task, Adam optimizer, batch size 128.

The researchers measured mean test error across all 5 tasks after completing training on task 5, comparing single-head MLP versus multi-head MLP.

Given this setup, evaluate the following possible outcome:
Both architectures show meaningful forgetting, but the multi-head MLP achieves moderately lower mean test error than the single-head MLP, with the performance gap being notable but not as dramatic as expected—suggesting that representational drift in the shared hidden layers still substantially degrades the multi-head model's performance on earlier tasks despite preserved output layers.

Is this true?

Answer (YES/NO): YES